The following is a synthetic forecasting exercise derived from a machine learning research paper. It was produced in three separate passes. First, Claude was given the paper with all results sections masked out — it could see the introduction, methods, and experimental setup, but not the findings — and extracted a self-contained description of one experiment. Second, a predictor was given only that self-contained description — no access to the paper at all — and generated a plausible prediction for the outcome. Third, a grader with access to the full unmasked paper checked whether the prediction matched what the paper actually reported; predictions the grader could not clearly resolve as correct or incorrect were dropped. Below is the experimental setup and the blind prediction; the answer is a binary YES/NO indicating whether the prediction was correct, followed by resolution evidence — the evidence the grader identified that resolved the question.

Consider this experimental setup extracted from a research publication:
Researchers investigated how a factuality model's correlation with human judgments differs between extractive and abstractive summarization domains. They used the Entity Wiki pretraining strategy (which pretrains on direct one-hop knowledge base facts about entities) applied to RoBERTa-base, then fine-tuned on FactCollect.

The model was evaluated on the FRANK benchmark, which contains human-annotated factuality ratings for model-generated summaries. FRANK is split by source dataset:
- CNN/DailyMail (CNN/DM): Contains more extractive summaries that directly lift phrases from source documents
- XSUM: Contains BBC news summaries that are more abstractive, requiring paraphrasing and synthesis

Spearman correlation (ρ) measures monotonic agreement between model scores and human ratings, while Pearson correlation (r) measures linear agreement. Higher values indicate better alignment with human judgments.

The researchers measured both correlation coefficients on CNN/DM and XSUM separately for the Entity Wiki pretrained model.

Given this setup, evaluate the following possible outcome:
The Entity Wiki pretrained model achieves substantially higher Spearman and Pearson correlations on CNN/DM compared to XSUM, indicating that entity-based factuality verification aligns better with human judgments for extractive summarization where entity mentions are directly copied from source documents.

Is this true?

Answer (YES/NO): YES